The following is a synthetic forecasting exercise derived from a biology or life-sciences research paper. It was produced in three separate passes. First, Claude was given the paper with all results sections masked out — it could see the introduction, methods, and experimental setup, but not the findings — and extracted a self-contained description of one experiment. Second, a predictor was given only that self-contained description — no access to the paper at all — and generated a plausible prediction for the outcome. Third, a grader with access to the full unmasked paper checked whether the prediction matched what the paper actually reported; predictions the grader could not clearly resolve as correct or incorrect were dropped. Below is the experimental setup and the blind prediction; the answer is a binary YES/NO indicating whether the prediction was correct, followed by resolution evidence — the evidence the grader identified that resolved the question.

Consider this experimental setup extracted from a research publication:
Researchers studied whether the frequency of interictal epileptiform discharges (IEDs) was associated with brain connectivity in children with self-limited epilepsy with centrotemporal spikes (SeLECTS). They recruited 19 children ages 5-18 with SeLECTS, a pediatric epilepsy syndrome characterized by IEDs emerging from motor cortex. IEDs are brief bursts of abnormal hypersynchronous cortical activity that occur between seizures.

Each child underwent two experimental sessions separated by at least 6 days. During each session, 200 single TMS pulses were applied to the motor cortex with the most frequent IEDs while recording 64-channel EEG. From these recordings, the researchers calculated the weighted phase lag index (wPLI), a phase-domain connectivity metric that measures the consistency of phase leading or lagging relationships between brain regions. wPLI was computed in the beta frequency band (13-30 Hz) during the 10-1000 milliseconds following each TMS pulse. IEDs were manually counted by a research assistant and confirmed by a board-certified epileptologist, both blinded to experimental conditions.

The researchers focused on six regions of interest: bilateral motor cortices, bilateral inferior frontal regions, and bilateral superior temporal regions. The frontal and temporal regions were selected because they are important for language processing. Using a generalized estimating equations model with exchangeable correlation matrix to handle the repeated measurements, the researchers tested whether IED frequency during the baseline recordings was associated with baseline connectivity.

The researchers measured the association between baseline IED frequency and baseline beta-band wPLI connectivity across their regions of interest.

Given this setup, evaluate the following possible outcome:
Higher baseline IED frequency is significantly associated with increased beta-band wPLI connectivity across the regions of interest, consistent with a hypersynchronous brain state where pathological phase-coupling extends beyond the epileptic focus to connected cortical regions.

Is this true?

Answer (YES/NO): YES